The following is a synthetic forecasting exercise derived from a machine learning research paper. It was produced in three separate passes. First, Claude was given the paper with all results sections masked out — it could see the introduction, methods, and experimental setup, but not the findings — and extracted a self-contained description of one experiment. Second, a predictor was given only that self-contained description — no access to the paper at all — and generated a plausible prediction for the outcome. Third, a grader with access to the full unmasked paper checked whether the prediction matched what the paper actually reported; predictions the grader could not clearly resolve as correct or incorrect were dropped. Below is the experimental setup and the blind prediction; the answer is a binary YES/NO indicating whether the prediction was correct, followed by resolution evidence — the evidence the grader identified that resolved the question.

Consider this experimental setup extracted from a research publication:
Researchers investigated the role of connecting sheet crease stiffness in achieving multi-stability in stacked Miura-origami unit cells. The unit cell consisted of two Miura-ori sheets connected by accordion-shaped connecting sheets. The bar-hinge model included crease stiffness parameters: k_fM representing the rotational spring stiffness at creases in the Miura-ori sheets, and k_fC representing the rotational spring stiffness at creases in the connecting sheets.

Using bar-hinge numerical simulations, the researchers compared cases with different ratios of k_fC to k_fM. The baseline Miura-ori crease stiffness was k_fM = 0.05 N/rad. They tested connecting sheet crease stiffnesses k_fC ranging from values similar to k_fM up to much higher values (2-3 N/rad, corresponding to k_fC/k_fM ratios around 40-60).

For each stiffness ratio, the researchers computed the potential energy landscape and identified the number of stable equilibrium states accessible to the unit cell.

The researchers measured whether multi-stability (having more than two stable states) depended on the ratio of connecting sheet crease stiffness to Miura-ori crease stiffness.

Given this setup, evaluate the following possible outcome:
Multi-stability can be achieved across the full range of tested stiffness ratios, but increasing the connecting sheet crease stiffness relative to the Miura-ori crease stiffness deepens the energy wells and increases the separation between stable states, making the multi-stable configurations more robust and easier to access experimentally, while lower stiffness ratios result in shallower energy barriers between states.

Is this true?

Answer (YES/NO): NO